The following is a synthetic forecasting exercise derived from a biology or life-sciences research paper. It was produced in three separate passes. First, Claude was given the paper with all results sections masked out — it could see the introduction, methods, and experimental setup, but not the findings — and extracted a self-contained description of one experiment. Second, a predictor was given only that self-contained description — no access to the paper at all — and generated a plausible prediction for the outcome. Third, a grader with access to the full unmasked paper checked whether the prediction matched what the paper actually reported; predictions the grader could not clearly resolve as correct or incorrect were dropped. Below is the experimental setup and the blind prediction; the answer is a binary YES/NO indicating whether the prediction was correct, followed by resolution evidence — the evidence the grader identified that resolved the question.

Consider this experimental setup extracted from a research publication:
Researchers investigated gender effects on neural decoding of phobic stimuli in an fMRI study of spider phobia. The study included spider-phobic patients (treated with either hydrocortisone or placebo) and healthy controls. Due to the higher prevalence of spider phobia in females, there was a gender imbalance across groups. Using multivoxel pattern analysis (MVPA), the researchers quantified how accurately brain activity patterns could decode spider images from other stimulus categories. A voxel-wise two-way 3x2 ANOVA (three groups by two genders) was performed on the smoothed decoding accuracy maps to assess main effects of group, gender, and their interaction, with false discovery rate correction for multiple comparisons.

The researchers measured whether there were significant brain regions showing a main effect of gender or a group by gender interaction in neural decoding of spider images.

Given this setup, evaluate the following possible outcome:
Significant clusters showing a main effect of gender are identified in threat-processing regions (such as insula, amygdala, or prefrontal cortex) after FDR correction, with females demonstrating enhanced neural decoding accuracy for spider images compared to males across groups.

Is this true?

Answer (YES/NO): NO